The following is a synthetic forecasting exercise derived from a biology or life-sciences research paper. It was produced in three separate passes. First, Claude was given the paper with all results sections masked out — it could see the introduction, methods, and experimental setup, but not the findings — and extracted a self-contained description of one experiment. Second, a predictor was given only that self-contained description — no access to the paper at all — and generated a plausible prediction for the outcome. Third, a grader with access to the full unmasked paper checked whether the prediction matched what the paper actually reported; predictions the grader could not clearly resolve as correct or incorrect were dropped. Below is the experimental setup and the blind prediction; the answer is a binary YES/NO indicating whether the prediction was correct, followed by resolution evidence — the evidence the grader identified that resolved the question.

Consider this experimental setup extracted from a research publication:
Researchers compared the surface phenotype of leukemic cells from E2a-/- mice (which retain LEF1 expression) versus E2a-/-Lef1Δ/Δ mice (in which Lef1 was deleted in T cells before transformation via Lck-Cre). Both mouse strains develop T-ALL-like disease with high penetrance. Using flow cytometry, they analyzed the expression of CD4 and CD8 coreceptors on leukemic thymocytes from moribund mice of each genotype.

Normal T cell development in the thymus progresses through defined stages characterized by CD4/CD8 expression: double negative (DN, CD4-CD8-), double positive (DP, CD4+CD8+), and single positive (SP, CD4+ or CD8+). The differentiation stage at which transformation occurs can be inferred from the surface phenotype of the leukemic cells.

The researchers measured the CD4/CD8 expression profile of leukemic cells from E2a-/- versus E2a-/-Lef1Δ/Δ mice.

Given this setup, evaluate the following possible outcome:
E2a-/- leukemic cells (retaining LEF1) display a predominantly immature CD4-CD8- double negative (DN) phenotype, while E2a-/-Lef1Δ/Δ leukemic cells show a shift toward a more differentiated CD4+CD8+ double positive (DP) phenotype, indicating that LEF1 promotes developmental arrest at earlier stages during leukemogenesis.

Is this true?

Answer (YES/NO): NO